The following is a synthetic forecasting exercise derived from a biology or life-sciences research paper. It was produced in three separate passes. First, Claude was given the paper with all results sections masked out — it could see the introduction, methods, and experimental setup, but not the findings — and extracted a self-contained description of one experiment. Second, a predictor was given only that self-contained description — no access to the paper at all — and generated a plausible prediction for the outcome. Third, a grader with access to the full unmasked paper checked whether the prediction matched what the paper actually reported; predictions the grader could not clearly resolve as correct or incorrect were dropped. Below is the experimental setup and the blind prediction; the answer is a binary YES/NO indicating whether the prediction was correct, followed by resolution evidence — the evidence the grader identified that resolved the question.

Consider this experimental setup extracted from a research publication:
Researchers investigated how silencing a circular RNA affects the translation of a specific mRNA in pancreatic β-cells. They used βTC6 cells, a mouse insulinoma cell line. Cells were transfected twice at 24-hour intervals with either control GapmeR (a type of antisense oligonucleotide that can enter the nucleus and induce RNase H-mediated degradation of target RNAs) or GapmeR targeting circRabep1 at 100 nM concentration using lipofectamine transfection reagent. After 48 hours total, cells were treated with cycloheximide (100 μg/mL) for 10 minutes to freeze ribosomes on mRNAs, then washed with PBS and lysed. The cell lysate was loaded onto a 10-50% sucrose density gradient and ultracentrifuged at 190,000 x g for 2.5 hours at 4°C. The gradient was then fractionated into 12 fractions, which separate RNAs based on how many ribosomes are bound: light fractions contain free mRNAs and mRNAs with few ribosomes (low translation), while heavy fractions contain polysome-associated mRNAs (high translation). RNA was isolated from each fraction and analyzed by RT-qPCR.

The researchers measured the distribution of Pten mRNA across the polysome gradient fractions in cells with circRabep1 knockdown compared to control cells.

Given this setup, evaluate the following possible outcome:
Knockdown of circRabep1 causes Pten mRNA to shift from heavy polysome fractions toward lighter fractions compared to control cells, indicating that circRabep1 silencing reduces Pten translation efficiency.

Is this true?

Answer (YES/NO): YES